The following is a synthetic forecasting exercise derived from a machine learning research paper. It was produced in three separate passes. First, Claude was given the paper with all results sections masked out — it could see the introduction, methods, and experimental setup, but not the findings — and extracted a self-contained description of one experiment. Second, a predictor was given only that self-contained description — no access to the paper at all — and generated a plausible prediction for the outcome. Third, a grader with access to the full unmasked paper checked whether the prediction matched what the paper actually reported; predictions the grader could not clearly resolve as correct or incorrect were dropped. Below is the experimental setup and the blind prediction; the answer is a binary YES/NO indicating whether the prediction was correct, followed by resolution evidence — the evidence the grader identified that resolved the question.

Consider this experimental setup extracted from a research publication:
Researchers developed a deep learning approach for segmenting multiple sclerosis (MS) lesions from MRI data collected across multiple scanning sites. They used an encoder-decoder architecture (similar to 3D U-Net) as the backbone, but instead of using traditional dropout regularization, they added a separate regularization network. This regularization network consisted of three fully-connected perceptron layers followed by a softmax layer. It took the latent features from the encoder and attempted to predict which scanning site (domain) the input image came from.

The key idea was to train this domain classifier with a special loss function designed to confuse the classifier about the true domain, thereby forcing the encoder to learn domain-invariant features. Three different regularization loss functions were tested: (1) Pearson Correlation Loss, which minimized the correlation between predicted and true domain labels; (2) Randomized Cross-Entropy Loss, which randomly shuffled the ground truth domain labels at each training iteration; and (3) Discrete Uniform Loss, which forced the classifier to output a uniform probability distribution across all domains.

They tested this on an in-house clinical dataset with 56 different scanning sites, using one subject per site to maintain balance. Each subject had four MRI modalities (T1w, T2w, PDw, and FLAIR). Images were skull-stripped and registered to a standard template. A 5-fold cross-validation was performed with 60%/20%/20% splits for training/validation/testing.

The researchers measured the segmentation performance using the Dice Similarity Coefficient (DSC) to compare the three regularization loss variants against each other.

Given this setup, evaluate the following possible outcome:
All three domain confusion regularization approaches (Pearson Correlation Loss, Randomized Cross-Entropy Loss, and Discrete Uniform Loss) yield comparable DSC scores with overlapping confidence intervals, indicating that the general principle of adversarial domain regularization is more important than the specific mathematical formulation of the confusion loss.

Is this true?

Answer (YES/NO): NO